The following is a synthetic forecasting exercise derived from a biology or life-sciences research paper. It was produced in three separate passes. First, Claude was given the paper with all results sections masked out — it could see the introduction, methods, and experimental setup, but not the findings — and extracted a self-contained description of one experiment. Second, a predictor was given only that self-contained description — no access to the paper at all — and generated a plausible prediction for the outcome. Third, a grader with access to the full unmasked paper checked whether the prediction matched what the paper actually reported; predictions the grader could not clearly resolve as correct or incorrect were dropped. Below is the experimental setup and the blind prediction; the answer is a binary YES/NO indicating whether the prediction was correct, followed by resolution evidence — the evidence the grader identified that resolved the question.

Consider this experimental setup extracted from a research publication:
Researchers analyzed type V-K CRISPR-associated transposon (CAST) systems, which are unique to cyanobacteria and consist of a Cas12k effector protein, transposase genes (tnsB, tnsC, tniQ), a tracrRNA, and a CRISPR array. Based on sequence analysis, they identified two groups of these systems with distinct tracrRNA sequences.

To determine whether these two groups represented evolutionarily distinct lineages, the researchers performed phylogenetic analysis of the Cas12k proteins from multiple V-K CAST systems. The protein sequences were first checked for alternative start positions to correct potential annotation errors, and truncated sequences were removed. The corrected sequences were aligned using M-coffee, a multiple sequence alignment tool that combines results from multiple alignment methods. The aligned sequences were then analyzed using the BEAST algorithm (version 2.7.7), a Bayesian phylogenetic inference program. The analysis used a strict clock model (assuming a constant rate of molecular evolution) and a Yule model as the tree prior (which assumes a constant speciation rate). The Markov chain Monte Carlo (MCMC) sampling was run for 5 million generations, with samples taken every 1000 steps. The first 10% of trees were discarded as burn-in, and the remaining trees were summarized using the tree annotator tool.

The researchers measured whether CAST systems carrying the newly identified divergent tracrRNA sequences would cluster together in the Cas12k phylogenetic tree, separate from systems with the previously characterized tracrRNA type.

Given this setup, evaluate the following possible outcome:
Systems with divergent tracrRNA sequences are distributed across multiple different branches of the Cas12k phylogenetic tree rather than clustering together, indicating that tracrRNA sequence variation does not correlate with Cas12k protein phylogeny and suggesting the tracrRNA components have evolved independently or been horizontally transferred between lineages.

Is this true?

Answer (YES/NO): NO